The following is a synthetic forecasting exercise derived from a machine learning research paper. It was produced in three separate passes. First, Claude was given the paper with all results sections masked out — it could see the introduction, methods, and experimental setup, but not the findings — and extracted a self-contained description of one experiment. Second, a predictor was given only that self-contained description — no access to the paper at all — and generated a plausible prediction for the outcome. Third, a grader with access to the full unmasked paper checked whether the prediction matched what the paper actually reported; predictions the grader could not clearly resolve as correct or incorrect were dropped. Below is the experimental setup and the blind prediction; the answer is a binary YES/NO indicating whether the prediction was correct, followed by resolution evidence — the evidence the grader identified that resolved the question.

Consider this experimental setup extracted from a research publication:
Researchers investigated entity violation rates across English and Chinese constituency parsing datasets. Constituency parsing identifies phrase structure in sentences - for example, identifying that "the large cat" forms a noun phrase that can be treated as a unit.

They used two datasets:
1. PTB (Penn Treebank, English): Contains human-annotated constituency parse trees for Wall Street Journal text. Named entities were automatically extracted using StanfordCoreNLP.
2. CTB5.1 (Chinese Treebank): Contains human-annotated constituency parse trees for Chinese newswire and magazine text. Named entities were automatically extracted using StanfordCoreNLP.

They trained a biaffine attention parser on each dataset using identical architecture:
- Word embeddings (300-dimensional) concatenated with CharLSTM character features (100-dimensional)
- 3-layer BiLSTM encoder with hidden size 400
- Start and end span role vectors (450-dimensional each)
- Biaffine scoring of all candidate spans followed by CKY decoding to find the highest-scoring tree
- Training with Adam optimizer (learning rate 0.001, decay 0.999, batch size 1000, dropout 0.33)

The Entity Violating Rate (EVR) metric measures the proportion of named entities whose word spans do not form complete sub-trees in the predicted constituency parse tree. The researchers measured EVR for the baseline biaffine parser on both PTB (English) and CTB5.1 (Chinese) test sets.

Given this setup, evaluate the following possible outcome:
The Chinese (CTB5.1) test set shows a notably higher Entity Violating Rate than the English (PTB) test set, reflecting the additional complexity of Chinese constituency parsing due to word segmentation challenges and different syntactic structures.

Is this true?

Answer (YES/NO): NO